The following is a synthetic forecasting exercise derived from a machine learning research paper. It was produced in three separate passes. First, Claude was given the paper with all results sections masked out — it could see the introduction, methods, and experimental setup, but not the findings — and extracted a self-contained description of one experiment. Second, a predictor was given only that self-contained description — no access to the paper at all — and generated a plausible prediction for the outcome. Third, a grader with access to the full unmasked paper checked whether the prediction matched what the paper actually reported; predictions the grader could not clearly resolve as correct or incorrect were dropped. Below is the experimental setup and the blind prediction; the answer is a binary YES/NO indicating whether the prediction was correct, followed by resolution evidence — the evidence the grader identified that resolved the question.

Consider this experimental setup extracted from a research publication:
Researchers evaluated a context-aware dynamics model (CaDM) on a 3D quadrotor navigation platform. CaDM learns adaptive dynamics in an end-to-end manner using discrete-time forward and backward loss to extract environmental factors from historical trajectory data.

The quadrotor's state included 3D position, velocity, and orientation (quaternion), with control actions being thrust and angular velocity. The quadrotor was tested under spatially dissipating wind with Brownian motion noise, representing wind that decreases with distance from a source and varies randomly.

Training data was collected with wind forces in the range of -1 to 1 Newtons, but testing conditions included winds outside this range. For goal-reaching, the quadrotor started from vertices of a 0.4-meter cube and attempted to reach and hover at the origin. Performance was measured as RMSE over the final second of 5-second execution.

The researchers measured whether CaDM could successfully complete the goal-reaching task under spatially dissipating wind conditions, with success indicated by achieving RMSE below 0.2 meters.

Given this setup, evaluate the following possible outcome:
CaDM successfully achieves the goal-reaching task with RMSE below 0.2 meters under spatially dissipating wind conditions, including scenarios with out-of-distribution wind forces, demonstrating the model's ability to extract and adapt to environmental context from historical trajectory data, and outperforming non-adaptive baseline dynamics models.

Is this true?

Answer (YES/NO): NO